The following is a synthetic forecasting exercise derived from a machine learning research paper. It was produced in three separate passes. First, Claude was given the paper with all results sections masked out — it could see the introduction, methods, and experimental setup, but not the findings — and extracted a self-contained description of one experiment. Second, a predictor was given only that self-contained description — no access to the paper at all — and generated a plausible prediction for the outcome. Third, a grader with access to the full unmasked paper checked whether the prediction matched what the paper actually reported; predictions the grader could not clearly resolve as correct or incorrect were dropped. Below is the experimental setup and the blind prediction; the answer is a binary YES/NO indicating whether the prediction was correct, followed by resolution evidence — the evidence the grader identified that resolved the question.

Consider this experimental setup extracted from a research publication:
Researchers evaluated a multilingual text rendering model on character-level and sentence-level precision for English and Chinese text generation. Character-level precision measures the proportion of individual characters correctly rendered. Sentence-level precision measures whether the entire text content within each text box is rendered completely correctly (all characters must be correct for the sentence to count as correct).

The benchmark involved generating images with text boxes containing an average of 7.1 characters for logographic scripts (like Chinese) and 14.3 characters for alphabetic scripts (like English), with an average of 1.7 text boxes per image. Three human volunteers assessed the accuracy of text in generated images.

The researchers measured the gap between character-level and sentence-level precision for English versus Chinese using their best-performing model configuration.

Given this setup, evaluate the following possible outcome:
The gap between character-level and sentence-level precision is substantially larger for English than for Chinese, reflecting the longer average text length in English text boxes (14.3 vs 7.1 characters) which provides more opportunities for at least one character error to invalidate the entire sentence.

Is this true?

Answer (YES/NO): NO